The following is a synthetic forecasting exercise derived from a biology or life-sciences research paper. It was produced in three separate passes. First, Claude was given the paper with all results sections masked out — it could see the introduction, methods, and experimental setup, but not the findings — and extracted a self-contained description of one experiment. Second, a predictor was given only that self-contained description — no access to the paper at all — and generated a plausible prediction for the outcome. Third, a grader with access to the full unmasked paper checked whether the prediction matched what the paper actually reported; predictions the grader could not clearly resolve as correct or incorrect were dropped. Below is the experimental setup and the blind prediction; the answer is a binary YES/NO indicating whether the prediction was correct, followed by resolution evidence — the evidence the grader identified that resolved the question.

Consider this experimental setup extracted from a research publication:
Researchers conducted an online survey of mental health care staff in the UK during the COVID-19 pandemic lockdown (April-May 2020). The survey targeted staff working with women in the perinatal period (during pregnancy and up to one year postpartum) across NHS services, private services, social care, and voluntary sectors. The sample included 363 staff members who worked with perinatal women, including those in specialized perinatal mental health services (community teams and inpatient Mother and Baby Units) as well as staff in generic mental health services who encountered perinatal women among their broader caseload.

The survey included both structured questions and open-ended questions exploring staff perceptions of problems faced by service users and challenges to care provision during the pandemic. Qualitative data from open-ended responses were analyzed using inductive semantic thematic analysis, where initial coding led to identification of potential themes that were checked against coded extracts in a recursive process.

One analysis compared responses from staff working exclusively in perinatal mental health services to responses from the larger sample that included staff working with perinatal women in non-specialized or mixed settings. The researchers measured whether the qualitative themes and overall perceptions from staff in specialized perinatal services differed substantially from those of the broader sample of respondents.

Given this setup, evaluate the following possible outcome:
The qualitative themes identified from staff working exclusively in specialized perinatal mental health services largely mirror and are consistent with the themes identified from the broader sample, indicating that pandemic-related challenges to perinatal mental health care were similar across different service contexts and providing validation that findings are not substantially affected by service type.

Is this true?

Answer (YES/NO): YES